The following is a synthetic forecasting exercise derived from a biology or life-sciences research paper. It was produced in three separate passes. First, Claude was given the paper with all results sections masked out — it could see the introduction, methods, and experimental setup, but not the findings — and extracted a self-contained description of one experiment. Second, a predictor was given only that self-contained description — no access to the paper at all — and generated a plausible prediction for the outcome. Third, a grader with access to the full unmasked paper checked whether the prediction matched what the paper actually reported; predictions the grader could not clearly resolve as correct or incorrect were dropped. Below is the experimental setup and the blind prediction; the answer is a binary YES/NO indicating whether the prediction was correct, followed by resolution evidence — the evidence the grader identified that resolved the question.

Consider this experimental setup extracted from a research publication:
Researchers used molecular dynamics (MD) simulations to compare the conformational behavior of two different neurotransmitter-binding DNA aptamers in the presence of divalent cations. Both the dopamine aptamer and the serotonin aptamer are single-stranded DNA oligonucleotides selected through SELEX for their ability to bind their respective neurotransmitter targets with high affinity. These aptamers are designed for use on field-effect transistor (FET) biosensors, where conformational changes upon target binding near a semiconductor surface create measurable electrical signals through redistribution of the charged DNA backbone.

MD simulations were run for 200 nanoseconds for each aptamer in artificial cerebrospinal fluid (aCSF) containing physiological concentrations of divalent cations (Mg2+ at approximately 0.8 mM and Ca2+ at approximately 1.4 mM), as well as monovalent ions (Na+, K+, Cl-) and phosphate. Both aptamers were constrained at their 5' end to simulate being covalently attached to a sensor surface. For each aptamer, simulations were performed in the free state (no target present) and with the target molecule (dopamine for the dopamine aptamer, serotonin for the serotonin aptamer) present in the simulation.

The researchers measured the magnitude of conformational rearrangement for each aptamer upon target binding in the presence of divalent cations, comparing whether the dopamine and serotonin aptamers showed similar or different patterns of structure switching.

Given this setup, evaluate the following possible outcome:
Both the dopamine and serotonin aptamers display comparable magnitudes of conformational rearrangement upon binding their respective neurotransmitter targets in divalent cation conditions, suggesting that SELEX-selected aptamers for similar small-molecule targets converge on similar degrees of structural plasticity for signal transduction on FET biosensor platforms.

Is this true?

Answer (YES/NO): NO